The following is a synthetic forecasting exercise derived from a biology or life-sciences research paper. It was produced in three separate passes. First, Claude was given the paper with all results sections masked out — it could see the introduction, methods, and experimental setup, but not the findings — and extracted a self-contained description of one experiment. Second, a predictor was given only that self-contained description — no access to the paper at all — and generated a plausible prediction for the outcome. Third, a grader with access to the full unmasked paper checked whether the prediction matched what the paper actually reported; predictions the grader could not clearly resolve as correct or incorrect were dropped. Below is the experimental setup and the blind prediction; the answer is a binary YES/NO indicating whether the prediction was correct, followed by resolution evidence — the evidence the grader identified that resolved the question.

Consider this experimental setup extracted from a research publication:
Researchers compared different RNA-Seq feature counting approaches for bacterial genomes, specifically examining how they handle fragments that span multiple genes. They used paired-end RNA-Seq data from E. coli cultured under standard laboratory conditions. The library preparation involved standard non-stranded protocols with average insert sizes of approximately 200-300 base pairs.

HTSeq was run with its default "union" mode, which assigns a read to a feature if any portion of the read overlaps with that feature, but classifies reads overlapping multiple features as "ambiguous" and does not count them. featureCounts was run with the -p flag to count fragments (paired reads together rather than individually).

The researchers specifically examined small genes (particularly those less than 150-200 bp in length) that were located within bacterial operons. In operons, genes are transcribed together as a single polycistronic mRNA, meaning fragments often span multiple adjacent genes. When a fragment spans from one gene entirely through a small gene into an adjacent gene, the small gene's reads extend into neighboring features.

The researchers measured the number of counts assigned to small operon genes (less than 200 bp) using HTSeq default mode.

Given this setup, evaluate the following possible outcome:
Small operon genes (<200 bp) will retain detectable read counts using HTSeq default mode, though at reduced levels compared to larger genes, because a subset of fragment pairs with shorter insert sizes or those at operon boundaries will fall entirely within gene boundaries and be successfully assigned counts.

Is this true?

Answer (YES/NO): NO